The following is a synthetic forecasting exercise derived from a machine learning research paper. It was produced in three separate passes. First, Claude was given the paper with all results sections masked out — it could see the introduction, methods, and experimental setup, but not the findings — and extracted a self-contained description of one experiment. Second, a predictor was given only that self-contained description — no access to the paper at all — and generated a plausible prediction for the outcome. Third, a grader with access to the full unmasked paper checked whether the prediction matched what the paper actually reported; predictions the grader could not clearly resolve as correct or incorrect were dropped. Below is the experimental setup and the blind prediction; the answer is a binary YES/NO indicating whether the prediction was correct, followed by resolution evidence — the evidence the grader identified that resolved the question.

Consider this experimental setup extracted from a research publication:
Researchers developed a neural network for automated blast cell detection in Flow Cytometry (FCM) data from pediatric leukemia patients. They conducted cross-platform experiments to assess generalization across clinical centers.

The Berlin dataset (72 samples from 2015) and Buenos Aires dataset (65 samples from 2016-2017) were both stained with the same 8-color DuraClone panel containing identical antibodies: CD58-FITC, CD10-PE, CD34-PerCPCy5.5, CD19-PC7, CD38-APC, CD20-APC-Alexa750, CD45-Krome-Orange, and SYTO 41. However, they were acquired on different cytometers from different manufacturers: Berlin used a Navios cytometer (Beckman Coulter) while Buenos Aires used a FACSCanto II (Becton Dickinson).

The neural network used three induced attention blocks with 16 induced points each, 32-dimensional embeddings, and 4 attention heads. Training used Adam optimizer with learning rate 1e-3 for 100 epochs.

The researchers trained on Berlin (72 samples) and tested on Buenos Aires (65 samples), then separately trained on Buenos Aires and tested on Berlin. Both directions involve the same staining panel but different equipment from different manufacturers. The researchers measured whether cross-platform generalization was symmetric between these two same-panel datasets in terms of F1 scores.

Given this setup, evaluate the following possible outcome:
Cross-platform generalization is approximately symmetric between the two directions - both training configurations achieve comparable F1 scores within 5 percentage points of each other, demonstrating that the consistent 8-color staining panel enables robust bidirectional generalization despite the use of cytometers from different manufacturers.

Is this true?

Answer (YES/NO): NO